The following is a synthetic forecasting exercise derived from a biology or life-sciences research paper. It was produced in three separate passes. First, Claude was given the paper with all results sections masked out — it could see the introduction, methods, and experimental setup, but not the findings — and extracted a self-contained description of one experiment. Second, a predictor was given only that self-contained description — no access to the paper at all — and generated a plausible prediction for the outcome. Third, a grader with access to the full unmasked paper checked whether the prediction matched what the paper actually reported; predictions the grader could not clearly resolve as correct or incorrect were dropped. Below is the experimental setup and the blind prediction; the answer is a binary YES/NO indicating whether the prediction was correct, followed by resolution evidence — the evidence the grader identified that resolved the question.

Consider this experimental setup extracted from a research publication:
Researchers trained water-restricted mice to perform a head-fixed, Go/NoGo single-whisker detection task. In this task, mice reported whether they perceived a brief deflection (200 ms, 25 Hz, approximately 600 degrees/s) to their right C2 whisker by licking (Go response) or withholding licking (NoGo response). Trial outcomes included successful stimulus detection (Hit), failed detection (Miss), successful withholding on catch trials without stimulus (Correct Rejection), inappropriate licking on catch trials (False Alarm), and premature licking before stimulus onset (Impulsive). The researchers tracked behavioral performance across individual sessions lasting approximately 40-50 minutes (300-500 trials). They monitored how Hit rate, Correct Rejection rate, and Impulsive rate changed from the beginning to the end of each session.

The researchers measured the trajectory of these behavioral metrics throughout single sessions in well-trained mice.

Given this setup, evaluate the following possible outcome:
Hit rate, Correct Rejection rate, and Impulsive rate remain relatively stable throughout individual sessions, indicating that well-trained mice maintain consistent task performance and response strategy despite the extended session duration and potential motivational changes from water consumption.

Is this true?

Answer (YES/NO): NO